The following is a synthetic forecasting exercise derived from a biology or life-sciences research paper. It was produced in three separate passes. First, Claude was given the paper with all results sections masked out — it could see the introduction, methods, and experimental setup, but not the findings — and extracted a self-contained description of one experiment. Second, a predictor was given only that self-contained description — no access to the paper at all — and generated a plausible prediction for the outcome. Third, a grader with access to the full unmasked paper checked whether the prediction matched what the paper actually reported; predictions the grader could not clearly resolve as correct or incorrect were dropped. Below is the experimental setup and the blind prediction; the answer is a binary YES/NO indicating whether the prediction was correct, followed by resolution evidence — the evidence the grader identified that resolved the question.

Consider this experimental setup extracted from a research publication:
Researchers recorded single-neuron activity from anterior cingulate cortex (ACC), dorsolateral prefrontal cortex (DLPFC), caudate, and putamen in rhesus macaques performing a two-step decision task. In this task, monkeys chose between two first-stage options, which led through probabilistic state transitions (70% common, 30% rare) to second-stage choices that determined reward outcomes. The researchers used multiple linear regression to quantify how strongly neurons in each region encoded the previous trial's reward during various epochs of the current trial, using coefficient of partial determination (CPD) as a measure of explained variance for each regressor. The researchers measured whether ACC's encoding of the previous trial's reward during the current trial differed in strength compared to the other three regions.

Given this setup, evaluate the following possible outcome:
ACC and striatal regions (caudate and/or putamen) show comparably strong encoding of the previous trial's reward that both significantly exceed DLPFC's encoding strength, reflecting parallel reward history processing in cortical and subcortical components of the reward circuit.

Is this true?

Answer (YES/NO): NO